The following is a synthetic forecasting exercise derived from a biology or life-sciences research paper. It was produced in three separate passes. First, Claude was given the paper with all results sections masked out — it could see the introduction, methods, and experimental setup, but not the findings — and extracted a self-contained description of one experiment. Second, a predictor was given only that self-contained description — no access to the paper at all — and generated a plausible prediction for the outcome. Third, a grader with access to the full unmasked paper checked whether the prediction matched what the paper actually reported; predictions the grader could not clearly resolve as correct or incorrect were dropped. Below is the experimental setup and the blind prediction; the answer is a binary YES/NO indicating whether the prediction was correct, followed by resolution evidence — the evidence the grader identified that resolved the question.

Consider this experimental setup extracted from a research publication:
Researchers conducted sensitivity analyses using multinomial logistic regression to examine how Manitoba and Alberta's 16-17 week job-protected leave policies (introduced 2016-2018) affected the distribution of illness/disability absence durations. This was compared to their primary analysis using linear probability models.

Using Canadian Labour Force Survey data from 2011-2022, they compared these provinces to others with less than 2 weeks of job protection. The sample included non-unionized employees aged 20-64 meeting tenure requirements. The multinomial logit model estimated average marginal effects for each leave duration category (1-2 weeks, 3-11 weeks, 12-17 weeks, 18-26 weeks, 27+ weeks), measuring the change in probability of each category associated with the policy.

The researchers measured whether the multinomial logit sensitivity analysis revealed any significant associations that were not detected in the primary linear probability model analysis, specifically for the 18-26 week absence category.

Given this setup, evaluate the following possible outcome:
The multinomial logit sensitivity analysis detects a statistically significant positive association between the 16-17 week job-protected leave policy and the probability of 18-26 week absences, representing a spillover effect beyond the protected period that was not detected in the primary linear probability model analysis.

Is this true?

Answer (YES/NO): YES